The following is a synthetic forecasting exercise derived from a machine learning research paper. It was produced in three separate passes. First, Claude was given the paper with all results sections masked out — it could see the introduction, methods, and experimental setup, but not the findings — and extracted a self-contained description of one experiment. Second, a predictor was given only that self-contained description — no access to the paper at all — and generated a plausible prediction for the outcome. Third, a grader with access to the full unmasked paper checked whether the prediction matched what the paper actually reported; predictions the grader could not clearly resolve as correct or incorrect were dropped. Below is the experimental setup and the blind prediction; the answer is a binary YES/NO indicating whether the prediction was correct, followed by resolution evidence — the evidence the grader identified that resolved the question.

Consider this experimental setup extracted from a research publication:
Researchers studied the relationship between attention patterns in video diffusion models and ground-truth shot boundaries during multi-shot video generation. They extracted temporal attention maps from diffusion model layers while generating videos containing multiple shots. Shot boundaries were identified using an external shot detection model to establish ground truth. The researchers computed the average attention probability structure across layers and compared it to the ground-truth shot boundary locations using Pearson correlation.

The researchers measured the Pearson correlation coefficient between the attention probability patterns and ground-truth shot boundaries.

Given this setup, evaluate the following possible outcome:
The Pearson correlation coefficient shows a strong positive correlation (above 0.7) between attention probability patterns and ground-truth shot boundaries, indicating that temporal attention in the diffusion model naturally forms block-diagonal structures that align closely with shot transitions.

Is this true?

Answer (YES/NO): YES